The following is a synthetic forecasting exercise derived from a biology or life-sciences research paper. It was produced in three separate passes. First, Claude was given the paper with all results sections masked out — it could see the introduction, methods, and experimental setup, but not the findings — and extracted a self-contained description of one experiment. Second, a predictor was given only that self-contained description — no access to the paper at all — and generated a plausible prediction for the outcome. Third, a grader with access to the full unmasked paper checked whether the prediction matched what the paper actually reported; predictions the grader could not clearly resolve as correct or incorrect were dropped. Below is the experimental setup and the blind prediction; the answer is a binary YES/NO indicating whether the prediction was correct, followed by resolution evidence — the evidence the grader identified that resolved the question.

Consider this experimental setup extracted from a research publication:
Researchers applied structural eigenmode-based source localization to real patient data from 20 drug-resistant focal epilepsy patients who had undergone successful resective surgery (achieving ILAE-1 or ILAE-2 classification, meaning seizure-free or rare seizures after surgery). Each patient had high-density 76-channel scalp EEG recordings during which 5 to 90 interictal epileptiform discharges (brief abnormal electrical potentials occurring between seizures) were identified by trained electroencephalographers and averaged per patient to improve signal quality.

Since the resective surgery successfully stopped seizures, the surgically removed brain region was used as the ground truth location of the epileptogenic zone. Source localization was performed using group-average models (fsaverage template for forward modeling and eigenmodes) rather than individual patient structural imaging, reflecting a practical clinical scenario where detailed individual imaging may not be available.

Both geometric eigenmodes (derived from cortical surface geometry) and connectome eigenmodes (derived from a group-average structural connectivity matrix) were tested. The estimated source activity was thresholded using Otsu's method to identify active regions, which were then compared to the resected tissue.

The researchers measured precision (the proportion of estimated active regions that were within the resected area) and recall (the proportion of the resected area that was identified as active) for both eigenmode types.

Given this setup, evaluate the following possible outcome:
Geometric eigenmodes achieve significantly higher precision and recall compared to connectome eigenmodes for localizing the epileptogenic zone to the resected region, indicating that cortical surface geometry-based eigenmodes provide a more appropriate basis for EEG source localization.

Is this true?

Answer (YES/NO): NO